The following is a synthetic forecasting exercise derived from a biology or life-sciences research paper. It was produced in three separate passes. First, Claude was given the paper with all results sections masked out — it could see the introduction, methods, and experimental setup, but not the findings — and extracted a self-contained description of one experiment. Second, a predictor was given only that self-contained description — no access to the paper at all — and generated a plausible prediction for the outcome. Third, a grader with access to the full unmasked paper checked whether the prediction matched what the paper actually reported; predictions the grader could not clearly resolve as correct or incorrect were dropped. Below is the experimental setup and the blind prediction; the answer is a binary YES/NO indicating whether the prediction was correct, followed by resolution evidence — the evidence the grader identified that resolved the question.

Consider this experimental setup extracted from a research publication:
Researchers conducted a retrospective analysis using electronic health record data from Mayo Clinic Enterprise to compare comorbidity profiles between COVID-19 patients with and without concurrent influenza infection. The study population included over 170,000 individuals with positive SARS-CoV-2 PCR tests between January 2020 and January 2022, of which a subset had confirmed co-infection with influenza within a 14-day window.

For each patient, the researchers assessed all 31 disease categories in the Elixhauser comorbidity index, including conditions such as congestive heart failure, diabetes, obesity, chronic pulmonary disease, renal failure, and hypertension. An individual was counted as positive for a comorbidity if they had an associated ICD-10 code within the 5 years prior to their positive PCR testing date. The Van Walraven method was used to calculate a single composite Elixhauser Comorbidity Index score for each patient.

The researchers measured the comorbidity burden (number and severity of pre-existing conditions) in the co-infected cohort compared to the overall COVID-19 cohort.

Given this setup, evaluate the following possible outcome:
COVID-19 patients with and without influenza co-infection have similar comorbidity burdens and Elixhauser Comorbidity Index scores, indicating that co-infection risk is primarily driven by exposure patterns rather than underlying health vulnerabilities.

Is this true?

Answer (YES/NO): YES